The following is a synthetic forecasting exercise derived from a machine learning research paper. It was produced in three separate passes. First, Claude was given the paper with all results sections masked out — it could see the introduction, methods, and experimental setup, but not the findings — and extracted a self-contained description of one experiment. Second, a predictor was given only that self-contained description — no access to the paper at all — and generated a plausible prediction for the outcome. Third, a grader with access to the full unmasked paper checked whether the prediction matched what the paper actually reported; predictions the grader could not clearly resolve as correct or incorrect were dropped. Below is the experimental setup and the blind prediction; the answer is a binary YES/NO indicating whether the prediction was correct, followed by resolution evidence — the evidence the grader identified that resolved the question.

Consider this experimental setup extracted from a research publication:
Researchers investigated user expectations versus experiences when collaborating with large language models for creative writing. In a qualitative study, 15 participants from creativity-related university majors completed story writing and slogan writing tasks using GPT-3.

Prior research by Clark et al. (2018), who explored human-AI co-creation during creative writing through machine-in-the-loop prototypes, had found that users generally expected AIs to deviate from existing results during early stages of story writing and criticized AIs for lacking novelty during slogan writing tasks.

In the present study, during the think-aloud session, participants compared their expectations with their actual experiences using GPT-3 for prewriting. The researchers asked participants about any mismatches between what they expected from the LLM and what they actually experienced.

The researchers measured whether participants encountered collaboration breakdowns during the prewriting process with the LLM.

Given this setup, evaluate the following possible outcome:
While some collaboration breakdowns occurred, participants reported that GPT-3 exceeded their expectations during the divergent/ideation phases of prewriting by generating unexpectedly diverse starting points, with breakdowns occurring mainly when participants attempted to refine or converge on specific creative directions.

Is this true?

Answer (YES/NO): NO